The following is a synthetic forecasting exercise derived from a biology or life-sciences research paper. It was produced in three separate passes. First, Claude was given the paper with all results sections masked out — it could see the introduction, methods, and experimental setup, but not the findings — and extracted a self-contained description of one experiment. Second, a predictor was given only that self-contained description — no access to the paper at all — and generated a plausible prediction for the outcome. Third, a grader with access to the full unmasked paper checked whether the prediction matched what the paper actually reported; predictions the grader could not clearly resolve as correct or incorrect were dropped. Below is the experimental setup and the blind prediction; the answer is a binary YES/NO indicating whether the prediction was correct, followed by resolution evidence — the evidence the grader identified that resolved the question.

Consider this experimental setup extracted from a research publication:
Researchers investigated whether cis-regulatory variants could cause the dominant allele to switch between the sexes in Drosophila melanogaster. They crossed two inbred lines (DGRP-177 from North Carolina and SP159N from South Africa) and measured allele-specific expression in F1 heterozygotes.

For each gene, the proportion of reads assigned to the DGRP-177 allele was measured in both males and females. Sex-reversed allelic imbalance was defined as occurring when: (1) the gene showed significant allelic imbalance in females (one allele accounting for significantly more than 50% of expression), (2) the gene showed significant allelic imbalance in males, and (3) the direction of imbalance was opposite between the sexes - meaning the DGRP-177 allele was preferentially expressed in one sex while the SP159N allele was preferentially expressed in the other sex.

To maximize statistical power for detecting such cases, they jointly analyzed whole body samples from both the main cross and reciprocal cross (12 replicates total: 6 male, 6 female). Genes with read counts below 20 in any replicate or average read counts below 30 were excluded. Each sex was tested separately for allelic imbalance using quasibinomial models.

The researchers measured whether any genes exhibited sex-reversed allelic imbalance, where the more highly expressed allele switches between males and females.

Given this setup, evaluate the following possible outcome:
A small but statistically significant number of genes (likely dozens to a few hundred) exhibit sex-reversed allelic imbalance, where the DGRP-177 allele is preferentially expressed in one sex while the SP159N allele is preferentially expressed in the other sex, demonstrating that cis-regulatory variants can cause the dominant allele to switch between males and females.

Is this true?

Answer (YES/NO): YES